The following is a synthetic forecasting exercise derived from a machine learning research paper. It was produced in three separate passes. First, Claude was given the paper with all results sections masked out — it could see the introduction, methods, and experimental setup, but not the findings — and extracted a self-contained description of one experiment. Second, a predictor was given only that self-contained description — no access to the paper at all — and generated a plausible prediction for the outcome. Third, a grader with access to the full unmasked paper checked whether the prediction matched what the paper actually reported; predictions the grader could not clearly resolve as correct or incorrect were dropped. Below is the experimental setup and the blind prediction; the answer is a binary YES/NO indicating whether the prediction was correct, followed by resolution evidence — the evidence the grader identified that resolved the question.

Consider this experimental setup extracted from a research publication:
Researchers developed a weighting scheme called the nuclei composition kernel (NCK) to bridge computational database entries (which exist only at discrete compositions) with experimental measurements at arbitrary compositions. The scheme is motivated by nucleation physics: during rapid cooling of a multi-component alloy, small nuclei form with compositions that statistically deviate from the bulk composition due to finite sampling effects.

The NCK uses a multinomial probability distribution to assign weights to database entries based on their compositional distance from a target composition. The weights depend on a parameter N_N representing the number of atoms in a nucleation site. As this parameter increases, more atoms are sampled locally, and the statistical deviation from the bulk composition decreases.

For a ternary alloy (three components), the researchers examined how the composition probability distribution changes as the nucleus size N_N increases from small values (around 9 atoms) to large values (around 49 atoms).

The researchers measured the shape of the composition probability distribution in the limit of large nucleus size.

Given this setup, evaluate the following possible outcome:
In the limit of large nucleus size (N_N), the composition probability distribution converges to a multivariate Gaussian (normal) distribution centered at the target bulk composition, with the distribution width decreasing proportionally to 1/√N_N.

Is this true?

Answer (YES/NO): NO